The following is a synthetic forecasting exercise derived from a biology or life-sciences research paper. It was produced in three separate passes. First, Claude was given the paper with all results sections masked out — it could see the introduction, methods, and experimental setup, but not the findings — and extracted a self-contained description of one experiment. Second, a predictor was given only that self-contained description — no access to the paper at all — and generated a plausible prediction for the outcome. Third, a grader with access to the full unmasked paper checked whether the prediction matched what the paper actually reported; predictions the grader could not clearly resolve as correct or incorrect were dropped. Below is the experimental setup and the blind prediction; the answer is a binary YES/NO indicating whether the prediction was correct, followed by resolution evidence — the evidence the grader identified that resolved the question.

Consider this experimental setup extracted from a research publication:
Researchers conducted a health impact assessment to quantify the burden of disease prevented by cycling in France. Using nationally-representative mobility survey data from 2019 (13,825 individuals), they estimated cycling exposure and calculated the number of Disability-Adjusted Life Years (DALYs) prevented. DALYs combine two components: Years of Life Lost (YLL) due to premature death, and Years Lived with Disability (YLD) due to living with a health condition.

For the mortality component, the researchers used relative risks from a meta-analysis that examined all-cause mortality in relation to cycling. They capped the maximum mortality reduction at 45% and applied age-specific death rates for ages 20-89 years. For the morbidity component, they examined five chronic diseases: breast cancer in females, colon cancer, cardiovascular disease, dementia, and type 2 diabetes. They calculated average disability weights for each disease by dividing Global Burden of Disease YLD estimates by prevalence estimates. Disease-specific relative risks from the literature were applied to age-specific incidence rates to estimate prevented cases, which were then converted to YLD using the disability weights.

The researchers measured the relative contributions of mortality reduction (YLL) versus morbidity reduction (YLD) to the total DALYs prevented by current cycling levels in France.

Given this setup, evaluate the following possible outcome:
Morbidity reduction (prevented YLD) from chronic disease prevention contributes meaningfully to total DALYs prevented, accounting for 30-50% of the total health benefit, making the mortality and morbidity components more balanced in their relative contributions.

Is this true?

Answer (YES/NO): NO